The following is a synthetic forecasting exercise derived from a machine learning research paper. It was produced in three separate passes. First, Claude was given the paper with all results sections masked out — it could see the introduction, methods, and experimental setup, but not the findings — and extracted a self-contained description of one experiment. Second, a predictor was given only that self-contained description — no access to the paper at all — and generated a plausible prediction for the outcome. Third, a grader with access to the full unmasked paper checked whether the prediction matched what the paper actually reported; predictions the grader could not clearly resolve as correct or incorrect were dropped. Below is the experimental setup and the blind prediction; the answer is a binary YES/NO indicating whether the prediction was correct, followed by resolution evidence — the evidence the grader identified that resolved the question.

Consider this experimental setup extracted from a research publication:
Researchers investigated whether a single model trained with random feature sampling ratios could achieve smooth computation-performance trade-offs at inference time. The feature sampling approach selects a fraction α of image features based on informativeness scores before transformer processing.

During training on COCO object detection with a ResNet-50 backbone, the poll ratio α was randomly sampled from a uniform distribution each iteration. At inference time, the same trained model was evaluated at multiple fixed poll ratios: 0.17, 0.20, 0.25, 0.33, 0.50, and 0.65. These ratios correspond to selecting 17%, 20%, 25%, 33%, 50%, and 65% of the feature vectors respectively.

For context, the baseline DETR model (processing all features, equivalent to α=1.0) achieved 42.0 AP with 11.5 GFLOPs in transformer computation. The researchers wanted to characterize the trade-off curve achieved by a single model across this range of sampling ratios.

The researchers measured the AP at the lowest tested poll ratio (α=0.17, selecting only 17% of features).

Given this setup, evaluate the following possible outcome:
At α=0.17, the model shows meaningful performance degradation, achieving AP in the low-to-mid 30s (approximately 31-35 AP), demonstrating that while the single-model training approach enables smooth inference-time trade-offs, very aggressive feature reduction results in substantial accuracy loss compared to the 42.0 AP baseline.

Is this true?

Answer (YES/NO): NO